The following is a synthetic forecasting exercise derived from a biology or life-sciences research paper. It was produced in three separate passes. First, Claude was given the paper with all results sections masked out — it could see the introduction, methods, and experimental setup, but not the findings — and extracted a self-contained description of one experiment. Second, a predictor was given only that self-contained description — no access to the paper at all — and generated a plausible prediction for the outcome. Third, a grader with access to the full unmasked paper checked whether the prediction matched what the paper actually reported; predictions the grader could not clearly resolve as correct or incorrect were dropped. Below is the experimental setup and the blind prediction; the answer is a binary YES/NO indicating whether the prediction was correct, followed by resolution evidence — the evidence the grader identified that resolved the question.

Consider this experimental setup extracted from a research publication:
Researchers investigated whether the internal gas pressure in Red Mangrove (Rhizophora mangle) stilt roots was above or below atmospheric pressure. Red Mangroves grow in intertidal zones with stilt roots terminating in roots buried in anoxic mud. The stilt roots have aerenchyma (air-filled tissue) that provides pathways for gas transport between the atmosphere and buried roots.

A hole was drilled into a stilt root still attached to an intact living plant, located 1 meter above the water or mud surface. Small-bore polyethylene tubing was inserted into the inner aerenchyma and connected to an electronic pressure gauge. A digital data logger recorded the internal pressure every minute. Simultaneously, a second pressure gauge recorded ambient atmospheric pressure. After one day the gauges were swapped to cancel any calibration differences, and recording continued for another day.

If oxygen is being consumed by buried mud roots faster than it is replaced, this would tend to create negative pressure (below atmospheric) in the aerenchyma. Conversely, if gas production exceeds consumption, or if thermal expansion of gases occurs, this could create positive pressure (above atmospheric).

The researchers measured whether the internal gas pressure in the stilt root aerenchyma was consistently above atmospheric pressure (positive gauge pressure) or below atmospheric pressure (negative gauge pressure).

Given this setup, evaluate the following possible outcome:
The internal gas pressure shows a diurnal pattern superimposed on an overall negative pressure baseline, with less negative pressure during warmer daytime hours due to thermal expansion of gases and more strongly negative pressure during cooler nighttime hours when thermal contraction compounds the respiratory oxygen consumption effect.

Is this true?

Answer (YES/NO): NO